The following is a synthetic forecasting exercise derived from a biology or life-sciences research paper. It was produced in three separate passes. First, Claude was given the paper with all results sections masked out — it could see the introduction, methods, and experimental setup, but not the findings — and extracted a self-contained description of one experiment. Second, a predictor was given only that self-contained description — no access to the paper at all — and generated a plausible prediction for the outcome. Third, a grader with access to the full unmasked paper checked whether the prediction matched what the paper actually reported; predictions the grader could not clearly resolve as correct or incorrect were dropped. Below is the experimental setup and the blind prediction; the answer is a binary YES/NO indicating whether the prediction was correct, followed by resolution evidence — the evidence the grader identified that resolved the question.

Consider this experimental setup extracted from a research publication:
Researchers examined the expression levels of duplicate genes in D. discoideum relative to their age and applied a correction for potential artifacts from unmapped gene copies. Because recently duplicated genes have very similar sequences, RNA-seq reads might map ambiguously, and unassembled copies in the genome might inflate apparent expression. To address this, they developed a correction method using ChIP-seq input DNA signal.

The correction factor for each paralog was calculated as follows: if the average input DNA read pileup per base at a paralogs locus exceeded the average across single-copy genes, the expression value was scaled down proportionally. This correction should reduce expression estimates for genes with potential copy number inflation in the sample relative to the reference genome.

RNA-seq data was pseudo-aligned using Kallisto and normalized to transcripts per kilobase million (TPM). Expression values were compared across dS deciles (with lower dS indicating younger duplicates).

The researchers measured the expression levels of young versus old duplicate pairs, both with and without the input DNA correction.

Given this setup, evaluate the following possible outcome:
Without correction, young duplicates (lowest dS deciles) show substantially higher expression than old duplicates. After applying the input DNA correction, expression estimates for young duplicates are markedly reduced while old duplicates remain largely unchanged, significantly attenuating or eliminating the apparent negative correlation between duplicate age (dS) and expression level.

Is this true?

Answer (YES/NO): NO